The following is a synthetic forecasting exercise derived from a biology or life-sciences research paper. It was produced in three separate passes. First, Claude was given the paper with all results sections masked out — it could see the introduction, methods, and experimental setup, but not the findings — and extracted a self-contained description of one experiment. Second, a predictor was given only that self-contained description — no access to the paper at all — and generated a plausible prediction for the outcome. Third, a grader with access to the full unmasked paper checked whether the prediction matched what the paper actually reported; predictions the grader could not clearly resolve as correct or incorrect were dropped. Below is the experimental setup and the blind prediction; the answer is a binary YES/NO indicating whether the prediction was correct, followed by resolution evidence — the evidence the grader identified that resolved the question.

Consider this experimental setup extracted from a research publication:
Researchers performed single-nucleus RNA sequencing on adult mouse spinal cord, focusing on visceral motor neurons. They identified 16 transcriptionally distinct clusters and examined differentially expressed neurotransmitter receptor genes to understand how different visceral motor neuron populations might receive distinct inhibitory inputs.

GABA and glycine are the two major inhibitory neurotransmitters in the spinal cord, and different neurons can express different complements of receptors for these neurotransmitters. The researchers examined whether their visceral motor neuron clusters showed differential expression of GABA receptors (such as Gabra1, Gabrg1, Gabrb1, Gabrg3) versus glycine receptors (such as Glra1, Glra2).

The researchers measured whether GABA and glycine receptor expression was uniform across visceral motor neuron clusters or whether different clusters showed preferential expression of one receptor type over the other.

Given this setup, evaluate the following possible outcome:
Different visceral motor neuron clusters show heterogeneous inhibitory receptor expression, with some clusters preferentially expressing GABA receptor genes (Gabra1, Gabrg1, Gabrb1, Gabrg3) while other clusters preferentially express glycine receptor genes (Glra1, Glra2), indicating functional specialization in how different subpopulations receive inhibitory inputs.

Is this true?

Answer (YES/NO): YES